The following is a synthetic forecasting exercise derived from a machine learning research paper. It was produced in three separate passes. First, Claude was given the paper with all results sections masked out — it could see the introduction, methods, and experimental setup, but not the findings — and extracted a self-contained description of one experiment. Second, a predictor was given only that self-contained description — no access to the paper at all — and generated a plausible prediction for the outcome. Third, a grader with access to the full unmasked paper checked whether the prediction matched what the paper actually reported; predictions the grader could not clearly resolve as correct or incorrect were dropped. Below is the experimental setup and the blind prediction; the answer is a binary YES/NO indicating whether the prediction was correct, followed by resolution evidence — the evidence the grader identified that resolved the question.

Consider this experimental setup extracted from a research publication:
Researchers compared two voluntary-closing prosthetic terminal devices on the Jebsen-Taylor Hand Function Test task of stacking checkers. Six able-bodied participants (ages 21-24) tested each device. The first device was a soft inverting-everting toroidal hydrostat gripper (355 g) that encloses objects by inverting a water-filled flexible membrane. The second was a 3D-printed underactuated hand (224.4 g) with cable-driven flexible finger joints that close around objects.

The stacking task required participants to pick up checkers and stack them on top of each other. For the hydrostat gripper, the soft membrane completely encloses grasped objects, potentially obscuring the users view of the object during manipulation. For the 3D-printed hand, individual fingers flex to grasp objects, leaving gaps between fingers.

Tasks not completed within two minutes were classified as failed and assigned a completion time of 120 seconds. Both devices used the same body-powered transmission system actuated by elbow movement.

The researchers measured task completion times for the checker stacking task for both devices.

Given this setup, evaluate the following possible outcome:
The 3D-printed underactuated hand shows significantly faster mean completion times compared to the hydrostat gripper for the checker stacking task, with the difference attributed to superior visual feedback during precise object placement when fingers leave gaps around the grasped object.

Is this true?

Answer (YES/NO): NO